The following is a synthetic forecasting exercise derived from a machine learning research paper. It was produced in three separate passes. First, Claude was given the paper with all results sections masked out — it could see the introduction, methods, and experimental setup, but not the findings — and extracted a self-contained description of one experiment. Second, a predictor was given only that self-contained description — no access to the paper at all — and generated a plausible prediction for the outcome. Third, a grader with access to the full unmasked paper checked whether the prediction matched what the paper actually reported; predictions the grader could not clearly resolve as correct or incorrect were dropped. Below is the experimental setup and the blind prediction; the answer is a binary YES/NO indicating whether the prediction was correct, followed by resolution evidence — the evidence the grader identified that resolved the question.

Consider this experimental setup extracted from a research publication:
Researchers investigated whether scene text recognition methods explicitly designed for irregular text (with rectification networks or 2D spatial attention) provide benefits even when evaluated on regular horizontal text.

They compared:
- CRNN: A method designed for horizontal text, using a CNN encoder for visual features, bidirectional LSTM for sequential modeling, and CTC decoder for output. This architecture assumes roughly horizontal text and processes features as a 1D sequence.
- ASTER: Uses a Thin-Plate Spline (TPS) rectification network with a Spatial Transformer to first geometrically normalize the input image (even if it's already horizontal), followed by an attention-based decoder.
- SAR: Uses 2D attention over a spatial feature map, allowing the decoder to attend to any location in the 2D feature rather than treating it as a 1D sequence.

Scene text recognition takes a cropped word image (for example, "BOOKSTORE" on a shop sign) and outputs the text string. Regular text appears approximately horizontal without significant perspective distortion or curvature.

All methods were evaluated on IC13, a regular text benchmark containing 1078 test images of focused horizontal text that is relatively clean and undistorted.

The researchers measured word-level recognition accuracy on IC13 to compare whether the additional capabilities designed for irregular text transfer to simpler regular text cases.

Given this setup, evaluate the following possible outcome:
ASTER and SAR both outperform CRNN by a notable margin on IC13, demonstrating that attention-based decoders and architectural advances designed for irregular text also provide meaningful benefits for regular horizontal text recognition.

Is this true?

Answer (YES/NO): YES